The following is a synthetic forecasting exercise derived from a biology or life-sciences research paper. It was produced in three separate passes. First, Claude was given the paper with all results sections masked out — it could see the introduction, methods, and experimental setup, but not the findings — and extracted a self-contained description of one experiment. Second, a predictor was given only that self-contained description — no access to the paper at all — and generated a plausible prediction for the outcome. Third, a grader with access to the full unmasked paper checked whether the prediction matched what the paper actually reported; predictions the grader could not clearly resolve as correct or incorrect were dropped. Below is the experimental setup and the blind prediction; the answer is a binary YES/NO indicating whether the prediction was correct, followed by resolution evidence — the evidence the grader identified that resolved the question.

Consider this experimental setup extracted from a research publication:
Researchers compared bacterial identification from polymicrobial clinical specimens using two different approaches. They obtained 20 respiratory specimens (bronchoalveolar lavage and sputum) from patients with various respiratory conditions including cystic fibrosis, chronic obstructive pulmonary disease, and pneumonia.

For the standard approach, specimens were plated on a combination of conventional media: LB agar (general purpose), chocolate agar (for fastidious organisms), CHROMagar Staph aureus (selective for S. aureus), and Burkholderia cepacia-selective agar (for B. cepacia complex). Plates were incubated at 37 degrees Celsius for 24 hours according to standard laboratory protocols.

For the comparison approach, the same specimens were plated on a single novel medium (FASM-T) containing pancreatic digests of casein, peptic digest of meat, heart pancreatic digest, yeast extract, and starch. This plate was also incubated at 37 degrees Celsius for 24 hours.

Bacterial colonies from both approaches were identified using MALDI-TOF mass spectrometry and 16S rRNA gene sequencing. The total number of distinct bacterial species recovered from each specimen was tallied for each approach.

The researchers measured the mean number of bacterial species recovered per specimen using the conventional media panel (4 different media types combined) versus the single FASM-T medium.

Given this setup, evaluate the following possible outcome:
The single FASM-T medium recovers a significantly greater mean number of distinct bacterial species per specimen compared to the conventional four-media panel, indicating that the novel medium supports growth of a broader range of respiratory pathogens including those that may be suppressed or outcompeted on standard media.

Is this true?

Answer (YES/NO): YES